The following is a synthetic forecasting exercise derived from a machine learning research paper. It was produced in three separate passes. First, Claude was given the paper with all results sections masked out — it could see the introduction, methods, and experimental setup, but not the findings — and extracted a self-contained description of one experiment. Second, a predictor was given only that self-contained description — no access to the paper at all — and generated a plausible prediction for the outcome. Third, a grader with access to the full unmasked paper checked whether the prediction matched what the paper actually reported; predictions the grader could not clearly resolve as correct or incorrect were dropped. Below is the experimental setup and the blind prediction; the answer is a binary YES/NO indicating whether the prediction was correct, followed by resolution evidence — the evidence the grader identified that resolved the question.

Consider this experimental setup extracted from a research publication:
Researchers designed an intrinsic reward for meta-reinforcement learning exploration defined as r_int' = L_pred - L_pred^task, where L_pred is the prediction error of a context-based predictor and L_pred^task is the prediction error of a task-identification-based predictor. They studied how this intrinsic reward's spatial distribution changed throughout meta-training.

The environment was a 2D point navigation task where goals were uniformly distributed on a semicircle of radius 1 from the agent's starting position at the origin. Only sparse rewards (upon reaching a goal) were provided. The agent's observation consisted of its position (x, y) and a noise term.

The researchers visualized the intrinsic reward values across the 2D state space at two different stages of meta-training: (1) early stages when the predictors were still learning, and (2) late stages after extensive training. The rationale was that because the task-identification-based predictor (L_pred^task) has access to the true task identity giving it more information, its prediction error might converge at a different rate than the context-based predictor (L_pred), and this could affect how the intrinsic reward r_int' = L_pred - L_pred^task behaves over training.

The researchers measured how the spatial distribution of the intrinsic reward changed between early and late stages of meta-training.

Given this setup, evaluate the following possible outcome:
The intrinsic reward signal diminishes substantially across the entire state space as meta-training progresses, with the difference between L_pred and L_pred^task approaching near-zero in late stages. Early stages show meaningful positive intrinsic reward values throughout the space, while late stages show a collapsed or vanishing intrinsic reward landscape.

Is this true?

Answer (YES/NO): NO